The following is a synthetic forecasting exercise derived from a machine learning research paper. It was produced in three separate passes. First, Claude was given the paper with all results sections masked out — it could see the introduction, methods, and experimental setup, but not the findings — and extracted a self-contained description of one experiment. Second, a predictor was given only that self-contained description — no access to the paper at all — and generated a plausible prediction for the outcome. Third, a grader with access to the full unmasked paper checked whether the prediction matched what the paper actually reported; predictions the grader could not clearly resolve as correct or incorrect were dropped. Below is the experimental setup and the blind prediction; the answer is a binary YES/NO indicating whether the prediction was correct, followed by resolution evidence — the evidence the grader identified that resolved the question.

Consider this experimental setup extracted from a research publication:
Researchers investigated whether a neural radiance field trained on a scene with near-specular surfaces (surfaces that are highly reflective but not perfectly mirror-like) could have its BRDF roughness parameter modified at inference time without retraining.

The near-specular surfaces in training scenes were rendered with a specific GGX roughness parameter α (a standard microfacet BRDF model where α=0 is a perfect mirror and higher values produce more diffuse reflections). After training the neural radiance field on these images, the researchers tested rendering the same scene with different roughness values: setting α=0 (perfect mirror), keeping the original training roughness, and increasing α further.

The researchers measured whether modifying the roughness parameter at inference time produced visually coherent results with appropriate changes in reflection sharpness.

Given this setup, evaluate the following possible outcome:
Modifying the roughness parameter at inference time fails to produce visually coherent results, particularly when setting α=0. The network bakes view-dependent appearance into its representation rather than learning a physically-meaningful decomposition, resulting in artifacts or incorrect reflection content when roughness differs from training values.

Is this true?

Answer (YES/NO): NO